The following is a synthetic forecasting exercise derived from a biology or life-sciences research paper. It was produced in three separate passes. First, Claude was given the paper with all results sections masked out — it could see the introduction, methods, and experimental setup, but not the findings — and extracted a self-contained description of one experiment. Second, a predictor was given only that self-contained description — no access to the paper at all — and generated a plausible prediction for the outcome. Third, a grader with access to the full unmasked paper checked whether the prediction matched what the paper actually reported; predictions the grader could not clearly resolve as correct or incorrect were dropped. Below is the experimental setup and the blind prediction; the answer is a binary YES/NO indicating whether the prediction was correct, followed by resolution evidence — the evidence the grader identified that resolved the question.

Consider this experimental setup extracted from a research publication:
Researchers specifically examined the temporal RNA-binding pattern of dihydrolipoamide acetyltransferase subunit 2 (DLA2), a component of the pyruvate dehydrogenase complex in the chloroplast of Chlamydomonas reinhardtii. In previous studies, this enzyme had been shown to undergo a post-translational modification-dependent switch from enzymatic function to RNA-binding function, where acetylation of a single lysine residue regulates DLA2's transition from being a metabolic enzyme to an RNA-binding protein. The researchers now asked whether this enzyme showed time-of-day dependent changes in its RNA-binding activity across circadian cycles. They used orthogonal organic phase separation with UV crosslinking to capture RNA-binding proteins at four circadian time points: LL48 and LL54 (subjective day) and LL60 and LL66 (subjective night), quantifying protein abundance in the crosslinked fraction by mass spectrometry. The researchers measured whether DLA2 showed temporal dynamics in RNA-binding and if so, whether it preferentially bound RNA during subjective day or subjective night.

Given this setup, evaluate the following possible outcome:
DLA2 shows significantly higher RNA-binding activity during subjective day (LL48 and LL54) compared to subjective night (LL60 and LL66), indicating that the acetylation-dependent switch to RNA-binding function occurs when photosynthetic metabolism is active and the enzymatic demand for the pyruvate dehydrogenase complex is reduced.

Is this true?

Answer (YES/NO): YES